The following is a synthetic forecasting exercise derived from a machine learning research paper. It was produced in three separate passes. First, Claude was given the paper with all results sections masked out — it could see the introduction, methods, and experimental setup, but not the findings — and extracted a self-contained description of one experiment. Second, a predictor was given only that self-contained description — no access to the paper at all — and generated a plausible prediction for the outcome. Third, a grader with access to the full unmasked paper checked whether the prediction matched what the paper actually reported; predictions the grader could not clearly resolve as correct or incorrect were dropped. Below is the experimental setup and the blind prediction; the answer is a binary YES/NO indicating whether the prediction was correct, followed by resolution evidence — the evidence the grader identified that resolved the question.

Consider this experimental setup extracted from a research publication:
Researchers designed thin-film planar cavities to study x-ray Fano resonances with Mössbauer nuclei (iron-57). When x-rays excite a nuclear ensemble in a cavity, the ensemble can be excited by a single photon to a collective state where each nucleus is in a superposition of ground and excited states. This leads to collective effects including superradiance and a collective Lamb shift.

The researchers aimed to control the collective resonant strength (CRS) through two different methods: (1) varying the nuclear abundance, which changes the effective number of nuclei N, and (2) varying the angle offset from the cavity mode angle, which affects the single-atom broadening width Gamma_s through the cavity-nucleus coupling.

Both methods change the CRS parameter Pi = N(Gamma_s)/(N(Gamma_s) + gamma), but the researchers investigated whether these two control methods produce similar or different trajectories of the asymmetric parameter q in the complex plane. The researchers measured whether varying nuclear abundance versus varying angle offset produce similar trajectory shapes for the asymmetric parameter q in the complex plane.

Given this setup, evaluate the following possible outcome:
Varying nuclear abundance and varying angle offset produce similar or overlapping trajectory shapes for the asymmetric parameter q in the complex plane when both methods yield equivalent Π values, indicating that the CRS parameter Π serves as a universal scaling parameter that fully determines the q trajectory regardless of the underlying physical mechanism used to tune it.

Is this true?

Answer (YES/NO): NO